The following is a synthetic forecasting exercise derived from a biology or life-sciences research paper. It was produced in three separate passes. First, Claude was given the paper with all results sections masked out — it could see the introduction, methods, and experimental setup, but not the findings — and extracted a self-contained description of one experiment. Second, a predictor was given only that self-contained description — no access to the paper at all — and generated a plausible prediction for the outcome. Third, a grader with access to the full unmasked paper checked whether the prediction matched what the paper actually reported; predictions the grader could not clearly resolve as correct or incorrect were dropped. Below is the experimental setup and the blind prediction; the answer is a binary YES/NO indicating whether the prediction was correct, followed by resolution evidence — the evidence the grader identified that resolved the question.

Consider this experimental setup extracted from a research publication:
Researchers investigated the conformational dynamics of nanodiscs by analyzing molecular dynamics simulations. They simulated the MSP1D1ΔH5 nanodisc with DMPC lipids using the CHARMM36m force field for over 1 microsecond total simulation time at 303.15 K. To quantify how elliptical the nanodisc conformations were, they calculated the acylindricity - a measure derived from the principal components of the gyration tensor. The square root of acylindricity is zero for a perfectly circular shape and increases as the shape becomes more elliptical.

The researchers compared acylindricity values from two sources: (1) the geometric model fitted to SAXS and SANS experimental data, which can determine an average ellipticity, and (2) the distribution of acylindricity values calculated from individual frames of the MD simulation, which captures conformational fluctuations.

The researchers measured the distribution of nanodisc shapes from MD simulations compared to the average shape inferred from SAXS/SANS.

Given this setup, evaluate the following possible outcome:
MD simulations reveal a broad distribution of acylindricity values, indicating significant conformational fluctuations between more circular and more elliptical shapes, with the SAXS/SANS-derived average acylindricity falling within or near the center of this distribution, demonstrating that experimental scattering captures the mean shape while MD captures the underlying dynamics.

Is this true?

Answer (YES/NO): NO